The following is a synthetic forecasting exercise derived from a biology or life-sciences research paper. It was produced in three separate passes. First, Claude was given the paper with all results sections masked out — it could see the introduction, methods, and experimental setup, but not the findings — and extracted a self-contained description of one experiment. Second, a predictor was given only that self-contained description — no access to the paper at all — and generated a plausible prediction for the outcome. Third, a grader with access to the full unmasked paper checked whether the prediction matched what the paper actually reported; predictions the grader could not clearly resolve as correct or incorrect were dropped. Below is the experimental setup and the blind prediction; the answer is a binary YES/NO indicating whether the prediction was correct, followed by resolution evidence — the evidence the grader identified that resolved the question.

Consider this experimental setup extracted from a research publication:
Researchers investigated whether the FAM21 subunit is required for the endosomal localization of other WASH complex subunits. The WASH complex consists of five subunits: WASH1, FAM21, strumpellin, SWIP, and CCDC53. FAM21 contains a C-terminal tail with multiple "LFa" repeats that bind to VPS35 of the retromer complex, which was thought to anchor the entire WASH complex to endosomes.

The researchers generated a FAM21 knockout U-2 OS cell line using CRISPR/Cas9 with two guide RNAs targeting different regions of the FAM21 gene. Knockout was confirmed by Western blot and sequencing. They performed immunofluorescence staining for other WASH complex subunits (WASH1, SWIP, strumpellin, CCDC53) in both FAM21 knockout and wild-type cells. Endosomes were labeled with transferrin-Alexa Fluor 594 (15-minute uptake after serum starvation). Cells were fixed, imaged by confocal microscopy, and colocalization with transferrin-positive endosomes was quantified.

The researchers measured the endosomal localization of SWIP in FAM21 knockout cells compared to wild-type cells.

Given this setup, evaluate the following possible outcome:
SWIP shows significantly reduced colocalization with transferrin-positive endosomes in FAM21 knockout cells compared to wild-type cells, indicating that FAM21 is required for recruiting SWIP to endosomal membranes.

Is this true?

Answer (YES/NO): NO